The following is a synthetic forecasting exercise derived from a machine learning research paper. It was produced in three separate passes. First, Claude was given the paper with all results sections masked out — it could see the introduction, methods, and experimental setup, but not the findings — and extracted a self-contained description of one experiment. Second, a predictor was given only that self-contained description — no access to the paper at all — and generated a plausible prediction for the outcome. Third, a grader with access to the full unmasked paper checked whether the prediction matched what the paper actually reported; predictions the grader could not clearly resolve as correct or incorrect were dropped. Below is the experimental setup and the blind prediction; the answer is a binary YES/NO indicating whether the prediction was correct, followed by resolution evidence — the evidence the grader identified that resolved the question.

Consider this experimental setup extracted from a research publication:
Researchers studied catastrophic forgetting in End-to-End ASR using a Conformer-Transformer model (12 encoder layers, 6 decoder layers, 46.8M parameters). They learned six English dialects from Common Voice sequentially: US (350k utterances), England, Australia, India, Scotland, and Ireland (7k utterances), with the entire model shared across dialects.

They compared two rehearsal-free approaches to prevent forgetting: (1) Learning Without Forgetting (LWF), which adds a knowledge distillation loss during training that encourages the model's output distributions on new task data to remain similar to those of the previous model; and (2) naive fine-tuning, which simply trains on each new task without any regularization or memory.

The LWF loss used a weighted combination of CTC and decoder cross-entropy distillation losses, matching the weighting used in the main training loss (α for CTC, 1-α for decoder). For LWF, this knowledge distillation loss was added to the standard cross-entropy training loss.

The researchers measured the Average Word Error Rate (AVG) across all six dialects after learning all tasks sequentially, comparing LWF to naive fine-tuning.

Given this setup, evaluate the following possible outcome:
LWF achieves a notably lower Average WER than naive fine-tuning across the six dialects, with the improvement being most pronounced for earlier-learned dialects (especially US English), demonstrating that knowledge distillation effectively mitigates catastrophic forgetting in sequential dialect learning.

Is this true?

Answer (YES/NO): NO